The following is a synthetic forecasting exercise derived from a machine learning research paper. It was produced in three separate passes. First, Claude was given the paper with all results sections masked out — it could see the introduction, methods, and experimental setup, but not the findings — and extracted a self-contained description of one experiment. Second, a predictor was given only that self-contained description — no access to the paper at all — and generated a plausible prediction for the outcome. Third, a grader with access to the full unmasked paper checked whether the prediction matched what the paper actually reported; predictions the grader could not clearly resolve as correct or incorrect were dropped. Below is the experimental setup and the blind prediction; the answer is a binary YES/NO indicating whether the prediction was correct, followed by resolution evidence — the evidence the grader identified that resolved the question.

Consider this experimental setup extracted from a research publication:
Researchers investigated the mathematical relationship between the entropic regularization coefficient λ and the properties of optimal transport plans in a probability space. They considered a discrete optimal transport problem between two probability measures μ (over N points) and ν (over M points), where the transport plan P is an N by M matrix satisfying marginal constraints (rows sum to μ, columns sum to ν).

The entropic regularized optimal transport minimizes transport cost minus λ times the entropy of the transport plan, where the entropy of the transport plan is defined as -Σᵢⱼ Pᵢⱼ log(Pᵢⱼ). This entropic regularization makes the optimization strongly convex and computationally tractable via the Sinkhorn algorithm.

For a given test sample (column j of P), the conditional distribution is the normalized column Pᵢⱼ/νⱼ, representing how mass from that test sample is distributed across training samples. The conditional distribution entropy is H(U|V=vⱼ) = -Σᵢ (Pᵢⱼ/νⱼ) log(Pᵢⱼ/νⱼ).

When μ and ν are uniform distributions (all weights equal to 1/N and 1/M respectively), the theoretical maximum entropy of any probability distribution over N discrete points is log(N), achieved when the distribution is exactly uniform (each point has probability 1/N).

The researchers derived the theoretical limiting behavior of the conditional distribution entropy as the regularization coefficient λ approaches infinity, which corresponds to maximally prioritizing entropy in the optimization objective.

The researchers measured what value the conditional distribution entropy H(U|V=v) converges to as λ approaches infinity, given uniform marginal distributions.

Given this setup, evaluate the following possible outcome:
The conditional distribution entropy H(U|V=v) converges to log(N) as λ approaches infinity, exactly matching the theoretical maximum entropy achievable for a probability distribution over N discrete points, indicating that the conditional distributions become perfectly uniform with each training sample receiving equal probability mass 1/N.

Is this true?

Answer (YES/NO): YES